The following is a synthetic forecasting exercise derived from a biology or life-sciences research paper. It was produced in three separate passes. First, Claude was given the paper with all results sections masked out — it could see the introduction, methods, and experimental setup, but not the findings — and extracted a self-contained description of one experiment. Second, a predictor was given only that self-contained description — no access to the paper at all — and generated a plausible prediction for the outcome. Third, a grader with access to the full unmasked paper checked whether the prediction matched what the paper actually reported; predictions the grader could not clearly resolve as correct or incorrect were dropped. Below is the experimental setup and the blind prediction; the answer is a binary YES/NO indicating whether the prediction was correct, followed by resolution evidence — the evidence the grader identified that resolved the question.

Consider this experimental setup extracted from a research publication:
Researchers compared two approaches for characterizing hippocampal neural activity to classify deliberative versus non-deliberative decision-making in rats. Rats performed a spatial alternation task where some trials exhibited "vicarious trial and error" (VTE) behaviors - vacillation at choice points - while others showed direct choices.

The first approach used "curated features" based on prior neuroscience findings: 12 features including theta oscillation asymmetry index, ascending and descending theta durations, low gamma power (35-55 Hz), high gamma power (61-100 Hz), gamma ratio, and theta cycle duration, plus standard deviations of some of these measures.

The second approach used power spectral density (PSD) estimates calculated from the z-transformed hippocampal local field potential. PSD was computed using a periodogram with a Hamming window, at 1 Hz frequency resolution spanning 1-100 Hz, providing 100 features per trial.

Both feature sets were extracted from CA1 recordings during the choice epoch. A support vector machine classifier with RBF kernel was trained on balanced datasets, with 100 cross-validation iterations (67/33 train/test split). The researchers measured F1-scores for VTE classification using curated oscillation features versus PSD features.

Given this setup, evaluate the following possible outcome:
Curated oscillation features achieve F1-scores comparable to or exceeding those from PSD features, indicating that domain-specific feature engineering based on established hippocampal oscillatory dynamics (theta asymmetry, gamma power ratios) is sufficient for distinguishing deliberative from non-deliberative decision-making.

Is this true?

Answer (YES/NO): NO